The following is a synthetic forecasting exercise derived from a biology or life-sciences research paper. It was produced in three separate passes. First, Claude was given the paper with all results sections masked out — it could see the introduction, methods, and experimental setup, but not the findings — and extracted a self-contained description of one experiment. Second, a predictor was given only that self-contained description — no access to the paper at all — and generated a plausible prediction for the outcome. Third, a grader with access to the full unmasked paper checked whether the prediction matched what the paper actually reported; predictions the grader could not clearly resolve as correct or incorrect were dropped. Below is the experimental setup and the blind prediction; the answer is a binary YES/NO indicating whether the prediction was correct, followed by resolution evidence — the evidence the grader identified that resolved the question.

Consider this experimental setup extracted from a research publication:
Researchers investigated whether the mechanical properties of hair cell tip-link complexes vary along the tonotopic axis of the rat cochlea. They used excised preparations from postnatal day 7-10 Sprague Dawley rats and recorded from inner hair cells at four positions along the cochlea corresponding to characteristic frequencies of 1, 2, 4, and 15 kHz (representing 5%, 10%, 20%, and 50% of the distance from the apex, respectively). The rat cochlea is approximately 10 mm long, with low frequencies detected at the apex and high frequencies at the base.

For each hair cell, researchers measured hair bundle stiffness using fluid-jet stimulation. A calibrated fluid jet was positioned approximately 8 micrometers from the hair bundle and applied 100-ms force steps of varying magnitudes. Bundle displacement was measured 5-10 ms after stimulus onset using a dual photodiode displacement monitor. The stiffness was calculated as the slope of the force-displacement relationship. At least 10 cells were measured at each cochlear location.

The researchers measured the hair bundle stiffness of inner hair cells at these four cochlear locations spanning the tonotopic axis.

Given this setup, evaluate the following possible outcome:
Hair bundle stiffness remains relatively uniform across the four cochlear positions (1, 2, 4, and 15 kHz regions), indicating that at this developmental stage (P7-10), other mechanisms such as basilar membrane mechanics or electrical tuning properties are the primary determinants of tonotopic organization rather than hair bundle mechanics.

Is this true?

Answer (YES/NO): NO